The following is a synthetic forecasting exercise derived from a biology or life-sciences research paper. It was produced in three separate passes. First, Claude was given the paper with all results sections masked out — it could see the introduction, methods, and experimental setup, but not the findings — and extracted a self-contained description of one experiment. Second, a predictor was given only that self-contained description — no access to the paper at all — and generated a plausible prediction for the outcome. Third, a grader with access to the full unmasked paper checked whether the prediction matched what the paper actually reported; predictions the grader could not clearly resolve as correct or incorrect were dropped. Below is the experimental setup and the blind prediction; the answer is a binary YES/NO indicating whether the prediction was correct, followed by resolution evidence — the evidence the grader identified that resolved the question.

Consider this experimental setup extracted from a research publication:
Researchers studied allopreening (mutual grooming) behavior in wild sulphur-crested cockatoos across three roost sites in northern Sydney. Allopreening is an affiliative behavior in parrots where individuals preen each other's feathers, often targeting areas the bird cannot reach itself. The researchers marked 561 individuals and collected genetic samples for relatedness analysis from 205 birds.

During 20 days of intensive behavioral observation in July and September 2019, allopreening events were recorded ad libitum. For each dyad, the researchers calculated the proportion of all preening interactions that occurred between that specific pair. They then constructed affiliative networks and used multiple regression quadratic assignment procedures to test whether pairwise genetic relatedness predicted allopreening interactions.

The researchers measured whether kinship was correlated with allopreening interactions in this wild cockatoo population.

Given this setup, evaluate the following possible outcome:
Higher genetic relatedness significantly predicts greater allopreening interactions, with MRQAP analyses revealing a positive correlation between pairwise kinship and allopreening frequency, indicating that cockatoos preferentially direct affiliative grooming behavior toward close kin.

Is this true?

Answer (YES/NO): YES